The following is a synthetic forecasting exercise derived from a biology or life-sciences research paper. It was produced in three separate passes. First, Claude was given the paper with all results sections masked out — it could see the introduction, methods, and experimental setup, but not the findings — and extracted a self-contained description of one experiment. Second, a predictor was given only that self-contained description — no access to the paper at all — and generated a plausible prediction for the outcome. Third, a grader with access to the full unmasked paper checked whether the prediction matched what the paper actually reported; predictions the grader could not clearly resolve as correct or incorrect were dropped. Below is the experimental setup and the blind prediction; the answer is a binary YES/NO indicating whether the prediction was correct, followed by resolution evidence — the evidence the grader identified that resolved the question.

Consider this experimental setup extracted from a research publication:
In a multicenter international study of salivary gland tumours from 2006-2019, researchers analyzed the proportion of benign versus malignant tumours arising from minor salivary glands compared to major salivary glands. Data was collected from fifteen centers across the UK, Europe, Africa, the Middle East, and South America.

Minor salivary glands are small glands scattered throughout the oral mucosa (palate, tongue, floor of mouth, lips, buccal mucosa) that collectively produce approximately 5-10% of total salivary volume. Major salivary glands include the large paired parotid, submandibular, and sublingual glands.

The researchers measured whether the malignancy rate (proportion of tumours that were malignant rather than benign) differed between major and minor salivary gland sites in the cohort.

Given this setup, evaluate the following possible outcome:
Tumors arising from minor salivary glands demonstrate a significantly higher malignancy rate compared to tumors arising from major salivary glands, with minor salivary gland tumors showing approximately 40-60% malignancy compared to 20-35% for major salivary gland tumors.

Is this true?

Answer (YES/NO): YES